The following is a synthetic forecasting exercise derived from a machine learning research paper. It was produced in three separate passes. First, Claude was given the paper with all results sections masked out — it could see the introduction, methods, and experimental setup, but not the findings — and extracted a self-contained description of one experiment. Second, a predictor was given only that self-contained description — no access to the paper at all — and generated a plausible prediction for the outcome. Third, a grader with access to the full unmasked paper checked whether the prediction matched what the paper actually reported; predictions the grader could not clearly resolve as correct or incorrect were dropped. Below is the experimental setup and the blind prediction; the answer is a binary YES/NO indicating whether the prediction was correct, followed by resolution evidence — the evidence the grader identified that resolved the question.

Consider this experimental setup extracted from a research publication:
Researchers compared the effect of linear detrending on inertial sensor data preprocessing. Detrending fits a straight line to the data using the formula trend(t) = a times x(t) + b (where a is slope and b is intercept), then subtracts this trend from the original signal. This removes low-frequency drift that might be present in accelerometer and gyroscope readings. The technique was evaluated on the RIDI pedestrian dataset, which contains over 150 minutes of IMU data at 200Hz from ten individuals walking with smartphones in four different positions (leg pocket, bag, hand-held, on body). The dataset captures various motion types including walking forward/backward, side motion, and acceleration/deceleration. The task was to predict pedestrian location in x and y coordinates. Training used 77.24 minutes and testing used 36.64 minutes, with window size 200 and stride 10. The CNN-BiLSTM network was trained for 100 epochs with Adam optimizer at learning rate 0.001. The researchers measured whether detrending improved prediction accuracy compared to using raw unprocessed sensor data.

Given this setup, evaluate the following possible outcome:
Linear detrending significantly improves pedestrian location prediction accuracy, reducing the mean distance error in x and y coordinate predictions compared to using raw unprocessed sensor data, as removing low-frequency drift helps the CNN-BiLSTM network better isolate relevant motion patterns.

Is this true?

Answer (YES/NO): YES